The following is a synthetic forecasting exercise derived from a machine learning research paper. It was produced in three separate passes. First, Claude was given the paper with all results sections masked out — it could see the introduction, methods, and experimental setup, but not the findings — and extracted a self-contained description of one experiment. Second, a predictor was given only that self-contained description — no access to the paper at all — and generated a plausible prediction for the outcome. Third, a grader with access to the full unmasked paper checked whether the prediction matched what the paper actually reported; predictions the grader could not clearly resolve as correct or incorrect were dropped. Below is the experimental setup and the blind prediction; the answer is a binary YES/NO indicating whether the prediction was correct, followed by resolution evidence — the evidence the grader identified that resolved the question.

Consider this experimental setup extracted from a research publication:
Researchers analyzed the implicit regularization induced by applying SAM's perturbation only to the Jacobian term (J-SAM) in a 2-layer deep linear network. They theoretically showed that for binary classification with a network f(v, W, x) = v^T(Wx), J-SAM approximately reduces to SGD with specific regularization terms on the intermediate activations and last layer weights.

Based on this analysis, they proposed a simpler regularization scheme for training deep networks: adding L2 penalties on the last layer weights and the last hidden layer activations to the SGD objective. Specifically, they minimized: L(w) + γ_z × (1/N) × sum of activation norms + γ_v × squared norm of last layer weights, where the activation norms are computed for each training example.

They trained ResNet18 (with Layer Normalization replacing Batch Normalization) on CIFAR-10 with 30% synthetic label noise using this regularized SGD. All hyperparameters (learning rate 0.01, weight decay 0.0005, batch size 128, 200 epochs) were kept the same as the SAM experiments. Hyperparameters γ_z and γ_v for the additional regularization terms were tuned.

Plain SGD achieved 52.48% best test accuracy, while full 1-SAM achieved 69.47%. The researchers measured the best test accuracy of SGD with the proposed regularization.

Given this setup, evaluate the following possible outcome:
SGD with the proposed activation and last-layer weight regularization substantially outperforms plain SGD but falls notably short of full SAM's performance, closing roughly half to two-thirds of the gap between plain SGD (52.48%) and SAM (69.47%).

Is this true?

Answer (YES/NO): YES